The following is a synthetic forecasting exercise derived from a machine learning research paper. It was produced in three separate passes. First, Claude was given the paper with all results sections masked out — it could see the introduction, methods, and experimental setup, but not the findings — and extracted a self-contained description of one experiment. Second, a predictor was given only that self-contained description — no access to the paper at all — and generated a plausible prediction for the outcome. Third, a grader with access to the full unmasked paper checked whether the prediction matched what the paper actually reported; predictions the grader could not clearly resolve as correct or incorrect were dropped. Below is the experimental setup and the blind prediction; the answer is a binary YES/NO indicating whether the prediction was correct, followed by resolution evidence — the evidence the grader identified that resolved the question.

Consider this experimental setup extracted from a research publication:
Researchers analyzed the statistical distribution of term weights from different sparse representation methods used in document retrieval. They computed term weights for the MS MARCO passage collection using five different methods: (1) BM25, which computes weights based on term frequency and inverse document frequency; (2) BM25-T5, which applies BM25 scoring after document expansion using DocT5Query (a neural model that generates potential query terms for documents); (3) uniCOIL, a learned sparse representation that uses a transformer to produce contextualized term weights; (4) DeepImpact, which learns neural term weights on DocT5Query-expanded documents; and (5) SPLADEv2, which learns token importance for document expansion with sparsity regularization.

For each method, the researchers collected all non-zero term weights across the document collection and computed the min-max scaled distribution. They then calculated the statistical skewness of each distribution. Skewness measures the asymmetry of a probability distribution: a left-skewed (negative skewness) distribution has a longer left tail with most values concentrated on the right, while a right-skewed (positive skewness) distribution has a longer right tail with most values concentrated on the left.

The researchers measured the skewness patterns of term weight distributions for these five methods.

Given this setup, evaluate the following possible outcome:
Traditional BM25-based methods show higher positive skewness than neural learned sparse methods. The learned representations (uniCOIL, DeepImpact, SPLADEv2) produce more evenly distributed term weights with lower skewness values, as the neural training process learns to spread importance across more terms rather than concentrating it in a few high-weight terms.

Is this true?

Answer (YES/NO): NO